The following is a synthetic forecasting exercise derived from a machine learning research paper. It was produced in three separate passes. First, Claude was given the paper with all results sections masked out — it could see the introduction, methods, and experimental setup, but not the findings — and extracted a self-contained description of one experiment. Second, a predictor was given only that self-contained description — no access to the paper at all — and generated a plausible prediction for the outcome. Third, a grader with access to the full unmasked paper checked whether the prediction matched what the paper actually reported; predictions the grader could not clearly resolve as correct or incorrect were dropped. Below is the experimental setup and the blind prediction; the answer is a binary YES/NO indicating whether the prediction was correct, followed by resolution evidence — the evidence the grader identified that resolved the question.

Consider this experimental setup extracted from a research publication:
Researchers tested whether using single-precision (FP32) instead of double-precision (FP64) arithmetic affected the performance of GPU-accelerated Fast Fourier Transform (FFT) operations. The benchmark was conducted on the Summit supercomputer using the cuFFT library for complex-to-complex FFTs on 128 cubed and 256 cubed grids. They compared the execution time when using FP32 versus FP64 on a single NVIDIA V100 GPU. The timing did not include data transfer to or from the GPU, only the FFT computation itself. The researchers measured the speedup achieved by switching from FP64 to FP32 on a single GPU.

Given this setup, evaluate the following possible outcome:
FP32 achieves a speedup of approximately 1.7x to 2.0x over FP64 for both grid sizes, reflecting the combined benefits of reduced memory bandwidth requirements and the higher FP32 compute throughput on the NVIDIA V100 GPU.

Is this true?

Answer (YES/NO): YES